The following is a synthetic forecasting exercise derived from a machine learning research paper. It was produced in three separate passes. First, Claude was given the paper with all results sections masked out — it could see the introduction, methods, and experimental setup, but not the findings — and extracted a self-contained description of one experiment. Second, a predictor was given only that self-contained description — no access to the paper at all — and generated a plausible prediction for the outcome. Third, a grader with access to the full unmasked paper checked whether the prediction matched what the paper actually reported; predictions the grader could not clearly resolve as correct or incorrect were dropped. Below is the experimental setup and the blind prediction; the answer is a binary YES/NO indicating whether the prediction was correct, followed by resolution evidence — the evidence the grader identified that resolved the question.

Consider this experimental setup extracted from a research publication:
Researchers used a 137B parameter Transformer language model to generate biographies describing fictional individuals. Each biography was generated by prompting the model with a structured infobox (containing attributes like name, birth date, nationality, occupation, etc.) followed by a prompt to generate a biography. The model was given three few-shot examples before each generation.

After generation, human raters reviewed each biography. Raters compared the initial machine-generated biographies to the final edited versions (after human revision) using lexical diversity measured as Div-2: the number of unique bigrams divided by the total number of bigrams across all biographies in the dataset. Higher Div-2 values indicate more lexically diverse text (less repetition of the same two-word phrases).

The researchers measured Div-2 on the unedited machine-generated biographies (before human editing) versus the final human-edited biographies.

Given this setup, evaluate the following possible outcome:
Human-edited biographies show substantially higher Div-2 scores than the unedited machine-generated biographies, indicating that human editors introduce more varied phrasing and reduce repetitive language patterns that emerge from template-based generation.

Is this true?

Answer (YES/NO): YES